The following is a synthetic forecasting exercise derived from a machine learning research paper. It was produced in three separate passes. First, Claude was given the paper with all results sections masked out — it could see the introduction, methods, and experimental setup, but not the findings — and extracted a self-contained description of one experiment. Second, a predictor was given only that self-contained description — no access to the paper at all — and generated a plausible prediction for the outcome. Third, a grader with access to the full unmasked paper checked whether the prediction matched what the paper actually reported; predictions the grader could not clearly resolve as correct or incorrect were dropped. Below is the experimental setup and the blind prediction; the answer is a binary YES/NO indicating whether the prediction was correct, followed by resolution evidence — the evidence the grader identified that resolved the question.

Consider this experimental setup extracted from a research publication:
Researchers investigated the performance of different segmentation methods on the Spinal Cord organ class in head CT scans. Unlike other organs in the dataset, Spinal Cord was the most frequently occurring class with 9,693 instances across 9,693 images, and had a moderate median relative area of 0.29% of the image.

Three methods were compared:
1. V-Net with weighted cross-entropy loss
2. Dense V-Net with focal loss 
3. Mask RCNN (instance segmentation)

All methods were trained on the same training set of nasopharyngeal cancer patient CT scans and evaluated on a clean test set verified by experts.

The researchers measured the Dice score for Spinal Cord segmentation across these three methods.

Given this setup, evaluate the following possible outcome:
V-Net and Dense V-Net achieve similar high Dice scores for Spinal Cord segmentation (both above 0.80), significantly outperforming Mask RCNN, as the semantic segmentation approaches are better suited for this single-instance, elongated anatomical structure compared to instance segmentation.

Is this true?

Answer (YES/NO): NO